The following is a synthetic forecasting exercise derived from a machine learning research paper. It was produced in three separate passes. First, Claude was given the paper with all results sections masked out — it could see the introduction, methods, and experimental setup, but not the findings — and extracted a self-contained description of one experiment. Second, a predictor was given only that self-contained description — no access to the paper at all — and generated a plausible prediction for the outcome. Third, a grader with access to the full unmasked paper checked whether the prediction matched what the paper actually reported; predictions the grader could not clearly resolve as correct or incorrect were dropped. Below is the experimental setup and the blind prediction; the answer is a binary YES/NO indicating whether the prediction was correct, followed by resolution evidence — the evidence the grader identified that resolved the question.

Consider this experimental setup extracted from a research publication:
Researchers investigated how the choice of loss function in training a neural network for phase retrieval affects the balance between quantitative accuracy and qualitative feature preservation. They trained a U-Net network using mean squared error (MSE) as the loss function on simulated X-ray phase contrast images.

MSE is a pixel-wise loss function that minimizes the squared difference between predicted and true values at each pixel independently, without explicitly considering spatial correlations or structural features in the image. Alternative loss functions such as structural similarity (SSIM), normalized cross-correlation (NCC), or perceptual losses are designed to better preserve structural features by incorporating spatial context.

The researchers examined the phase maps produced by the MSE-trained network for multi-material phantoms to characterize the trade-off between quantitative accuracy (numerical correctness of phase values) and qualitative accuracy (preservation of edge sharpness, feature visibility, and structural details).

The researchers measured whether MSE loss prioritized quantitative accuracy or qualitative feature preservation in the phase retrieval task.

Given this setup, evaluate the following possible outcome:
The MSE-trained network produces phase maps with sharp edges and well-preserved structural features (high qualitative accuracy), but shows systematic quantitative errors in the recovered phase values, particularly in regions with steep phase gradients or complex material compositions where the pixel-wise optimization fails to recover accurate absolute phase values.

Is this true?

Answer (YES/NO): NO